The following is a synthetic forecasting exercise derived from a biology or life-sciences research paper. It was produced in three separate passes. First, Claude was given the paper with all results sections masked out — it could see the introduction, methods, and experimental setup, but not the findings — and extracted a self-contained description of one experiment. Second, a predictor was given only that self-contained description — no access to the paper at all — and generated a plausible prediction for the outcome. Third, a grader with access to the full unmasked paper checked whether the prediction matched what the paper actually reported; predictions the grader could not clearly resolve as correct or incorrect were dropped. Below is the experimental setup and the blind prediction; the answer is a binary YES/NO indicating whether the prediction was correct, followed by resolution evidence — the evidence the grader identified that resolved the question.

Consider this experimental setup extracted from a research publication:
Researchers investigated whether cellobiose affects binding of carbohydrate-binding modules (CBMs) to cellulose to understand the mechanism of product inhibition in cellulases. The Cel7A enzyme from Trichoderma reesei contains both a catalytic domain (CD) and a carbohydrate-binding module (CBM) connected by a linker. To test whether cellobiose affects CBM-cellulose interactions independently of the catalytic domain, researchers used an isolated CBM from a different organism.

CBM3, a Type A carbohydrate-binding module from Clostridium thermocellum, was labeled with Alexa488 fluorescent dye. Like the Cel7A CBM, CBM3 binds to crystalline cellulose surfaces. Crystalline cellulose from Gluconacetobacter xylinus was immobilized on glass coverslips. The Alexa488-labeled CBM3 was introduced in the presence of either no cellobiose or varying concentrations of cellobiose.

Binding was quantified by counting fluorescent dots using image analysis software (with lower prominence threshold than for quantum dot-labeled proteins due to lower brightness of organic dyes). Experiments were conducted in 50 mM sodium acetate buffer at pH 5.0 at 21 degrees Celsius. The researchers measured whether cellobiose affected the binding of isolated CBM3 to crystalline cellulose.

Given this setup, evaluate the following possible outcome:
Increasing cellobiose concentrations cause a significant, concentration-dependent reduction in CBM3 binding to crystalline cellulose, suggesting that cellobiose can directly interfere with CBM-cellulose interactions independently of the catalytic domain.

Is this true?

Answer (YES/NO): NO